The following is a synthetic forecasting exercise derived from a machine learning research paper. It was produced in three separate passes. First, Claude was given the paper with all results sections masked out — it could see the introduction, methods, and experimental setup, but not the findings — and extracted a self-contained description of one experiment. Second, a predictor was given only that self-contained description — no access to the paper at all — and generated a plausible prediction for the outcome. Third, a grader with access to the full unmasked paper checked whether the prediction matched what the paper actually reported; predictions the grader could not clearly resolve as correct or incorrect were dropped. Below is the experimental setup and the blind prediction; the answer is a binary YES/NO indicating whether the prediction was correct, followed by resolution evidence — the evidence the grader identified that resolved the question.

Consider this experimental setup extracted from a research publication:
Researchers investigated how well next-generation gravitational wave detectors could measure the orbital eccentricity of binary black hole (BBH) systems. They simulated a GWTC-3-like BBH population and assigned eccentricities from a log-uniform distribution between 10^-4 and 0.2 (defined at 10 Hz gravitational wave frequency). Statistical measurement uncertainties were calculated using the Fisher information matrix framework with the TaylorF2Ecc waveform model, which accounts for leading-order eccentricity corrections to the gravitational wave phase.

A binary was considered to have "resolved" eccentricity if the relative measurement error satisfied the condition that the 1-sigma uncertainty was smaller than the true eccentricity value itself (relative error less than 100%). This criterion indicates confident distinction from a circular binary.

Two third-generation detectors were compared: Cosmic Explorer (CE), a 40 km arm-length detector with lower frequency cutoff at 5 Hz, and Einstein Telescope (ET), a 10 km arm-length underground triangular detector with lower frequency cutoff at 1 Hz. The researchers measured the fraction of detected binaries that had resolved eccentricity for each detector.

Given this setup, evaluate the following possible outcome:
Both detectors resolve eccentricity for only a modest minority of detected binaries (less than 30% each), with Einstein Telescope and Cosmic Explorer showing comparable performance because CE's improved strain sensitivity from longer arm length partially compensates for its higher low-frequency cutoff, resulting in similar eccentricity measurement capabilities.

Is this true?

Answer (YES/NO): NO